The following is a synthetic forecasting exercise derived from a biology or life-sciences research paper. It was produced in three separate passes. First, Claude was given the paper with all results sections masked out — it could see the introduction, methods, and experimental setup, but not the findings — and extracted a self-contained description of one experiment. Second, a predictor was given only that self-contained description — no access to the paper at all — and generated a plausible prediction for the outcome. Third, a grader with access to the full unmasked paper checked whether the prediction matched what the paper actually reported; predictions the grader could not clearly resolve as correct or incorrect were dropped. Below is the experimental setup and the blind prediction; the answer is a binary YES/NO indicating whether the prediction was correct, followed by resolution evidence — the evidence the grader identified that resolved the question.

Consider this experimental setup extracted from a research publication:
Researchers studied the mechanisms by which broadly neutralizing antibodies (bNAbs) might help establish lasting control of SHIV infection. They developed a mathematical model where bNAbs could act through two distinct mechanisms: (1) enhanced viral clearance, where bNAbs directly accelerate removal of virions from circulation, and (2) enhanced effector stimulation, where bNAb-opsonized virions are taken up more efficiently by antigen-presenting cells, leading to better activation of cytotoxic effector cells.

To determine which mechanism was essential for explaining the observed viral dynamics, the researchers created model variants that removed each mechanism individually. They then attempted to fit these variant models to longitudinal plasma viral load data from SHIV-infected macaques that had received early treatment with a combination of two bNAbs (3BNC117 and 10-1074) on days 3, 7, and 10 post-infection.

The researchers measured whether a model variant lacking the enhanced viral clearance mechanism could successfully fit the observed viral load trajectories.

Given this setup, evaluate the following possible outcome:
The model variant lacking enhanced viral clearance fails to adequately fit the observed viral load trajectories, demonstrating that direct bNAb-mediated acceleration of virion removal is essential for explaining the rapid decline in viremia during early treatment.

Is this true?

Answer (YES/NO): YES